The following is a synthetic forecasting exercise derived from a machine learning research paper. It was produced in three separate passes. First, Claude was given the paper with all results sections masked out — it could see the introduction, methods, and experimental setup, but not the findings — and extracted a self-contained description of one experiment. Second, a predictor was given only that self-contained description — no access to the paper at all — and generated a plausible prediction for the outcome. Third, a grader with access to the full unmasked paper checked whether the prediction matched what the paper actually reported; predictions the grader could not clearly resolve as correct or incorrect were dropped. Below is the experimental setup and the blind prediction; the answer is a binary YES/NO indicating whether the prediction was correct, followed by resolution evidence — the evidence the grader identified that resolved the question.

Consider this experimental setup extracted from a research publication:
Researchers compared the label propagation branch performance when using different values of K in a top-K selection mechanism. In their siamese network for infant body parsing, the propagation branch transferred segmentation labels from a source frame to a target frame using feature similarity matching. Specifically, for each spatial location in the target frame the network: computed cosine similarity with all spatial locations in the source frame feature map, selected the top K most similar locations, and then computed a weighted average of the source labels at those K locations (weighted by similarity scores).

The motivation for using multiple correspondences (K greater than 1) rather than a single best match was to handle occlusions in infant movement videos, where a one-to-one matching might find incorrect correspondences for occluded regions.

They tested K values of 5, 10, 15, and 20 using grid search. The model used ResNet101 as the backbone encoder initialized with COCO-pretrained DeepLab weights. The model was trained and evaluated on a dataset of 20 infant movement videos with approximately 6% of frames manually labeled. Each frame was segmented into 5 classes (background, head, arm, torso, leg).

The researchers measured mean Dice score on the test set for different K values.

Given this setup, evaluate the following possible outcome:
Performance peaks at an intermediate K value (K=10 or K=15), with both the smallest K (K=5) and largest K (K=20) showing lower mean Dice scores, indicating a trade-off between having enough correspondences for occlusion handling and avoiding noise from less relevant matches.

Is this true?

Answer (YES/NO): NO